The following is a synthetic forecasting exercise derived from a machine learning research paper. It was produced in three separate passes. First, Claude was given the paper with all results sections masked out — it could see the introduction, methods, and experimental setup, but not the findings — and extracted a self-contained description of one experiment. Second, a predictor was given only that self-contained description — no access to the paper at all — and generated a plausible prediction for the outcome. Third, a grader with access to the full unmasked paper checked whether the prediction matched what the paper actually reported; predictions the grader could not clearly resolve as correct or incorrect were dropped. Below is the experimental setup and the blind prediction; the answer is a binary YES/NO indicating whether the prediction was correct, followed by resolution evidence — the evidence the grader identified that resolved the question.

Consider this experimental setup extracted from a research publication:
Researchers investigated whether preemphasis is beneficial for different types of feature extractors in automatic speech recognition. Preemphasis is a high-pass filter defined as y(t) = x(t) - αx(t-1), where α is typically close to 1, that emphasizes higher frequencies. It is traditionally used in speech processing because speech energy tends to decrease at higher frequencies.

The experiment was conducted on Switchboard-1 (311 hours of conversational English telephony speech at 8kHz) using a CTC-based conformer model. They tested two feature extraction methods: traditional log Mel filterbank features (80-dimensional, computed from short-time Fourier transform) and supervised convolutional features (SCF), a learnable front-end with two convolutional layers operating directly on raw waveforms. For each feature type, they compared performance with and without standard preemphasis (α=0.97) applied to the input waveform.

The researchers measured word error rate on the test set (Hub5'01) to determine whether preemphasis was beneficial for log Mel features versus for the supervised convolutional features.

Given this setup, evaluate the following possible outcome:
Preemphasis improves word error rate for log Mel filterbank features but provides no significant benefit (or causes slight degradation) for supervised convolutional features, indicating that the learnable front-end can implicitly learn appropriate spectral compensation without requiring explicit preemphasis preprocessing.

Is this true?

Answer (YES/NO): NO